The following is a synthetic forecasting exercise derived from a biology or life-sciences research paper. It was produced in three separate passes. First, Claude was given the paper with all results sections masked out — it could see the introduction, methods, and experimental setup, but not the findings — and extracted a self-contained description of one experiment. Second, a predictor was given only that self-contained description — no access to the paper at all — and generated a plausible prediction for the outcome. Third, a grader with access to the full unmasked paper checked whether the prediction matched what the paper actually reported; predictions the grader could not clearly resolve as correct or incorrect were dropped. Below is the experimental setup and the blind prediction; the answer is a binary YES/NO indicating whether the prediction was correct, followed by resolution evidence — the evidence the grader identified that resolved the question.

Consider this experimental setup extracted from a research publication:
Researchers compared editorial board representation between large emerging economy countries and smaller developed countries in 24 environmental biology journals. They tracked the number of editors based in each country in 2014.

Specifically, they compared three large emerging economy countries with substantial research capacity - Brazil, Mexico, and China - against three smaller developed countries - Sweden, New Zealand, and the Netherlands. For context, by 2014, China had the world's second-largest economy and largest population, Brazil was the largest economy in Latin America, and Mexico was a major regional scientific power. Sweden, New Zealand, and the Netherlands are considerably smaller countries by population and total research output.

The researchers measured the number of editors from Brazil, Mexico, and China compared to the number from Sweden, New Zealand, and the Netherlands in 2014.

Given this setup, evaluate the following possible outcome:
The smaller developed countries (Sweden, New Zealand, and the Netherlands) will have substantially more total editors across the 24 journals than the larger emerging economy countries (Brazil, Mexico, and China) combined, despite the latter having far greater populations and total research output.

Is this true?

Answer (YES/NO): YES